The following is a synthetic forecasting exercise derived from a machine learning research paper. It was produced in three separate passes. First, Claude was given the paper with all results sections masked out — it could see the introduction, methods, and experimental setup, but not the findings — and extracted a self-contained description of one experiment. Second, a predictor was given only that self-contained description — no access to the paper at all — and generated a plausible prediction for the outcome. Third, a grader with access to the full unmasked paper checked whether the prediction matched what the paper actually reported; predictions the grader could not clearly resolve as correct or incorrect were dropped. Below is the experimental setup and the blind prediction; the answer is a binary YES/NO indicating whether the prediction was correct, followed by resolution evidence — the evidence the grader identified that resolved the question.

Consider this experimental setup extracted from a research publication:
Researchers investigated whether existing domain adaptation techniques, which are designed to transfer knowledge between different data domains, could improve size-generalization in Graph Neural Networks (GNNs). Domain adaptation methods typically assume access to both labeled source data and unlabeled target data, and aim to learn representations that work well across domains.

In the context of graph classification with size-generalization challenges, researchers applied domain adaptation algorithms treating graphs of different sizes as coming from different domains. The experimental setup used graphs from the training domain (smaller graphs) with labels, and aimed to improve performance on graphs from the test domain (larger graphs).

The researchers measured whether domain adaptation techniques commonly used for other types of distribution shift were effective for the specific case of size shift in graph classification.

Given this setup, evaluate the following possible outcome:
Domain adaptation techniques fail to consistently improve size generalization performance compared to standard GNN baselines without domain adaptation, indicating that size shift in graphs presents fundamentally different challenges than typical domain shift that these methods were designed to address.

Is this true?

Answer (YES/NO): YES